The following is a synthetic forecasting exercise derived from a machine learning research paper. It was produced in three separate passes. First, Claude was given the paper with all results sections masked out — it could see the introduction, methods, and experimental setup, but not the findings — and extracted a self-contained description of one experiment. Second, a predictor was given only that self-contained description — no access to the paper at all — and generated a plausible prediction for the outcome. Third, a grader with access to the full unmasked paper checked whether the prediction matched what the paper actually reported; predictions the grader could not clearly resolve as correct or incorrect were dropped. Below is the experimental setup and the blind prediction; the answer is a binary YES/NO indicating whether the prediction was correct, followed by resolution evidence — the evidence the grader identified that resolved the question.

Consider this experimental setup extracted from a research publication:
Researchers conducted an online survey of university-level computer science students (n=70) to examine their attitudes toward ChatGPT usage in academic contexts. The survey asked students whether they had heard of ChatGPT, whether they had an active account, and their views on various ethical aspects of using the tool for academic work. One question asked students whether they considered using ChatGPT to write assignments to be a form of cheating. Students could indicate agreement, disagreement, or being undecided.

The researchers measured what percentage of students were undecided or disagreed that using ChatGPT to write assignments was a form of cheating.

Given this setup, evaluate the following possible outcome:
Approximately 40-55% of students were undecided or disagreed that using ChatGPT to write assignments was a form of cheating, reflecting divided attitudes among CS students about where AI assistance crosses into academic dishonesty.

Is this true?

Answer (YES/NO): NO